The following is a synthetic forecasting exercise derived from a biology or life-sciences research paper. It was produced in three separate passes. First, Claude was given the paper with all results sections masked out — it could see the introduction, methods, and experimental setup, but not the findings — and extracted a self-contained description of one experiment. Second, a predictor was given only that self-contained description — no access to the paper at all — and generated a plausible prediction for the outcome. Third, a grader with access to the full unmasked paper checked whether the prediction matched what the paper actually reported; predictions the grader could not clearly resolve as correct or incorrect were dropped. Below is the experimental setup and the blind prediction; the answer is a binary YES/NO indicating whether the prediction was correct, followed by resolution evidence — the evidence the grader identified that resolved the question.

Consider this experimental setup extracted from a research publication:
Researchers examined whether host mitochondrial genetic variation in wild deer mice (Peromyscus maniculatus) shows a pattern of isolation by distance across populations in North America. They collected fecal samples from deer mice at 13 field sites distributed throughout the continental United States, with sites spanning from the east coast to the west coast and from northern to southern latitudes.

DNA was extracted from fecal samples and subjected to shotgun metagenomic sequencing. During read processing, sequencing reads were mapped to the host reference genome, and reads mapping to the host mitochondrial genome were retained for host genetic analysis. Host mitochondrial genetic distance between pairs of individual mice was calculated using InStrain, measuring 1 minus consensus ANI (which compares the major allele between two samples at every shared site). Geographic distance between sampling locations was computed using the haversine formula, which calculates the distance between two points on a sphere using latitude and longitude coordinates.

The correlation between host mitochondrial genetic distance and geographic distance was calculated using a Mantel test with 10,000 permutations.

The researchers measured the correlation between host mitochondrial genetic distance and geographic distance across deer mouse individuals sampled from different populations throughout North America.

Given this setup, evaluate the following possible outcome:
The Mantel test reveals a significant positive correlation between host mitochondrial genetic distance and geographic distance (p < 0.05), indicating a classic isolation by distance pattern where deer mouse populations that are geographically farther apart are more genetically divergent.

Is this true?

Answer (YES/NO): YES